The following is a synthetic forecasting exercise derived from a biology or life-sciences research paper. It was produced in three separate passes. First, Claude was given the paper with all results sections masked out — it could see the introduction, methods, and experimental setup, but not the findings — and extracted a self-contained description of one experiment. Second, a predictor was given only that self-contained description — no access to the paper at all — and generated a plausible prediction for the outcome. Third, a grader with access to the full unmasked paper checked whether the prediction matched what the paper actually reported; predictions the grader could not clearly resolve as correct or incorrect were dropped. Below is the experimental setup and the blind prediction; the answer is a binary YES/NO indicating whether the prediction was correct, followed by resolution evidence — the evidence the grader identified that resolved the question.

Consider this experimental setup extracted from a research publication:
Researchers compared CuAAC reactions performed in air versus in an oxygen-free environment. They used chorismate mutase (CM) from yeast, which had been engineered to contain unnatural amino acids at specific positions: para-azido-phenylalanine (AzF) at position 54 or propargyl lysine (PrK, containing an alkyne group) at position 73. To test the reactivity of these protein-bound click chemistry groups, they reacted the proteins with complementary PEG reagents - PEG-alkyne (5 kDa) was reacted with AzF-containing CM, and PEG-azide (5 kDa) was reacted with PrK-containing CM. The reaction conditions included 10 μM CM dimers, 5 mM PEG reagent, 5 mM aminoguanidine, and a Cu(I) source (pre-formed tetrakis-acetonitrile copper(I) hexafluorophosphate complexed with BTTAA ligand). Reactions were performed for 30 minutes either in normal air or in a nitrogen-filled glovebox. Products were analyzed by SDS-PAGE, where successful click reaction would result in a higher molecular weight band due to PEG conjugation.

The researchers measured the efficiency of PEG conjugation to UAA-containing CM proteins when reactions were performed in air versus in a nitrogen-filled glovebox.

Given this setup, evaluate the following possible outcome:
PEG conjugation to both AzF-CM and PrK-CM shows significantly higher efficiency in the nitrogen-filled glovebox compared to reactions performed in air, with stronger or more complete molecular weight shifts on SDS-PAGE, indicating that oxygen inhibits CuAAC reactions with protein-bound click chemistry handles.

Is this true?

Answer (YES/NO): YES